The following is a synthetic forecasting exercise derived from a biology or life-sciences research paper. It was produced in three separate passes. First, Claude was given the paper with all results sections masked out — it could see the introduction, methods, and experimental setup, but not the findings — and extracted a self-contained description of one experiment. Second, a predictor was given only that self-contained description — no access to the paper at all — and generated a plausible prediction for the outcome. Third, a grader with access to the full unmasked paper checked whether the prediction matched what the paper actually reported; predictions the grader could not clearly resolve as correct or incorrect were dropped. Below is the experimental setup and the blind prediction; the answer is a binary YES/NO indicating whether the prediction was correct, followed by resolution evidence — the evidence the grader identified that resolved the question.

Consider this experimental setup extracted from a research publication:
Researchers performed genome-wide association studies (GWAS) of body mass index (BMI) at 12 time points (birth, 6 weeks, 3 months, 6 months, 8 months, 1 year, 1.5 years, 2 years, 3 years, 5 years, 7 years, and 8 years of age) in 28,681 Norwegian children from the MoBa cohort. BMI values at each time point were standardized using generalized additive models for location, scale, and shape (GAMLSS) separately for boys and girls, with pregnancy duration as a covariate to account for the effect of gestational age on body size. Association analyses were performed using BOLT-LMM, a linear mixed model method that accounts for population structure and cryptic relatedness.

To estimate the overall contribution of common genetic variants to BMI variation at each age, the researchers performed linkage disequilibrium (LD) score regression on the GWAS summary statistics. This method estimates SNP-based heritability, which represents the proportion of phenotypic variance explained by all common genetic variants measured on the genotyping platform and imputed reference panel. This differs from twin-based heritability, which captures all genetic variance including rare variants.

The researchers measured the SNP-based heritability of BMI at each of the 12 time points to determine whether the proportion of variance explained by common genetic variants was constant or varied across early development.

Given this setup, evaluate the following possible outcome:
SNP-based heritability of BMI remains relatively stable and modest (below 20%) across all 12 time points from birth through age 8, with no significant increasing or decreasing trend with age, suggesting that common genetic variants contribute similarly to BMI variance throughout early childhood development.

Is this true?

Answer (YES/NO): NO